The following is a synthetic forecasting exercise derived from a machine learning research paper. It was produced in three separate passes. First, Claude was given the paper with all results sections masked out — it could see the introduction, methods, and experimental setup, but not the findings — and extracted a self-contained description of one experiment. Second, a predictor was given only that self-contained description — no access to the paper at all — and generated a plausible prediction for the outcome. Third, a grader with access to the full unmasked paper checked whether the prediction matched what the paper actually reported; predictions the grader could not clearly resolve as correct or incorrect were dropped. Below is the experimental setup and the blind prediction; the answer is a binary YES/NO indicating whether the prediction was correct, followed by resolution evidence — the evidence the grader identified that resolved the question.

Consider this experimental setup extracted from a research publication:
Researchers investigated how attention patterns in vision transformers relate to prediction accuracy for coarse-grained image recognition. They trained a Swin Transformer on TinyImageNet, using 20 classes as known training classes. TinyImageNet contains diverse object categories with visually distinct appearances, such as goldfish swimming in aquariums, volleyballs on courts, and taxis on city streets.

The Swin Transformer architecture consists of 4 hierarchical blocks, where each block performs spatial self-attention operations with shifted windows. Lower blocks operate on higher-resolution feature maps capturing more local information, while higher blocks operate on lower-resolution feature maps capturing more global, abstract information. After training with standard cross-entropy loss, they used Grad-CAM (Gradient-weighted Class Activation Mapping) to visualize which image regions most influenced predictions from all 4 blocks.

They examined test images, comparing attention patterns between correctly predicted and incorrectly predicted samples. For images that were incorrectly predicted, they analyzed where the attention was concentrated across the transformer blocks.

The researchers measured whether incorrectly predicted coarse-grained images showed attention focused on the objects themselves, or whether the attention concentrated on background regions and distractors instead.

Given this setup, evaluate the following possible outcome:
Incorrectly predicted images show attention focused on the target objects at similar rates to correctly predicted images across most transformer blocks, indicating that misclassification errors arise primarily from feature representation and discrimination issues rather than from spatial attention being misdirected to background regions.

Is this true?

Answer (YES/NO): NO